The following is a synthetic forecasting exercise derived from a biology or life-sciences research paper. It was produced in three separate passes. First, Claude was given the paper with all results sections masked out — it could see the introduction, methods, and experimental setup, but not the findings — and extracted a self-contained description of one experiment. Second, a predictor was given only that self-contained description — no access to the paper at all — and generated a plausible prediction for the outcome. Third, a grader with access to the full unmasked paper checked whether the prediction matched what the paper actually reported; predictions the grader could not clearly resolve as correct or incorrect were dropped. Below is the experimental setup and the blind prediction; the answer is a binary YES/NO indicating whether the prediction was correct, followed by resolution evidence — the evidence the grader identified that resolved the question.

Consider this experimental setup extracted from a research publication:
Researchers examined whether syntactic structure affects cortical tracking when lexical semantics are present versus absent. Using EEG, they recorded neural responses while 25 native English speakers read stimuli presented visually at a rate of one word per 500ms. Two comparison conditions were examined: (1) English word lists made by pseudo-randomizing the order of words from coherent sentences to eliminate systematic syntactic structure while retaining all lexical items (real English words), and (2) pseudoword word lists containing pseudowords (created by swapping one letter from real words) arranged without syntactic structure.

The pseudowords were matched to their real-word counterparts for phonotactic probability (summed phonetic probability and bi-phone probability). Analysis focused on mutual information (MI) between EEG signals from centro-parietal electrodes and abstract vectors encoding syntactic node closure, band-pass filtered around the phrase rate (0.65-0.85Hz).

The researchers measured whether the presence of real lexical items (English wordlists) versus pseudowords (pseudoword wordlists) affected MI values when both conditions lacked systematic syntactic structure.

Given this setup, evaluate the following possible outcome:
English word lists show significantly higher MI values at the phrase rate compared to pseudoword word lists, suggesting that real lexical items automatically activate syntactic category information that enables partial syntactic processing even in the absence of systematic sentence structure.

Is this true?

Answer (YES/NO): NO